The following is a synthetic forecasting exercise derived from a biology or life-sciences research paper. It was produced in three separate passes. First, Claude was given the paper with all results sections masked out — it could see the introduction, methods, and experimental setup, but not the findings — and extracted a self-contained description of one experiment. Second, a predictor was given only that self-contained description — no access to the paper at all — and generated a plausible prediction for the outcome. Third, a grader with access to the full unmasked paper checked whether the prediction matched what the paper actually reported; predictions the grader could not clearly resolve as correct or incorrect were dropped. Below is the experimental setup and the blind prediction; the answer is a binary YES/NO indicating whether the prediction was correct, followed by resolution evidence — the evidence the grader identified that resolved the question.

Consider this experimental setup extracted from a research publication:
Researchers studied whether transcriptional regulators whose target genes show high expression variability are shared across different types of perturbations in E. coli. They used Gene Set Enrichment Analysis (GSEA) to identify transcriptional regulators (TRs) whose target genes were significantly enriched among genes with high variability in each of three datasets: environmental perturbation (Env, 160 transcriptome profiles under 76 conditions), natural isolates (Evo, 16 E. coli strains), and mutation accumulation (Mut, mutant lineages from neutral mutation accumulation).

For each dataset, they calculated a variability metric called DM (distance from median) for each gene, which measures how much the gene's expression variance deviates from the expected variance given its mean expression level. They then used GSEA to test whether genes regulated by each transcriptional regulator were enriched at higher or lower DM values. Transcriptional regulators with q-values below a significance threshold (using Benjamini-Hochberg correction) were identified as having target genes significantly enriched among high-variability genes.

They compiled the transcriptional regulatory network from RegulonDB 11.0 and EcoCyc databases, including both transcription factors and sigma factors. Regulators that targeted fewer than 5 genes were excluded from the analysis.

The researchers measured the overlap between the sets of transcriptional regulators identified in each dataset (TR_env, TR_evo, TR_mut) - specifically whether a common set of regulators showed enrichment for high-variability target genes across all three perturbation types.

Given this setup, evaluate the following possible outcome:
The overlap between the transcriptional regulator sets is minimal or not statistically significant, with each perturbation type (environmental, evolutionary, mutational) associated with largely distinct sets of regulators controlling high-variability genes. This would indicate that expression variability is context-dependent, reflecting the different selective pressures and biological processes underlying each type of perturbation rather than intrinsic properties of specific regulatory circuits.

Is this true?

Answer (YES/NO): NO